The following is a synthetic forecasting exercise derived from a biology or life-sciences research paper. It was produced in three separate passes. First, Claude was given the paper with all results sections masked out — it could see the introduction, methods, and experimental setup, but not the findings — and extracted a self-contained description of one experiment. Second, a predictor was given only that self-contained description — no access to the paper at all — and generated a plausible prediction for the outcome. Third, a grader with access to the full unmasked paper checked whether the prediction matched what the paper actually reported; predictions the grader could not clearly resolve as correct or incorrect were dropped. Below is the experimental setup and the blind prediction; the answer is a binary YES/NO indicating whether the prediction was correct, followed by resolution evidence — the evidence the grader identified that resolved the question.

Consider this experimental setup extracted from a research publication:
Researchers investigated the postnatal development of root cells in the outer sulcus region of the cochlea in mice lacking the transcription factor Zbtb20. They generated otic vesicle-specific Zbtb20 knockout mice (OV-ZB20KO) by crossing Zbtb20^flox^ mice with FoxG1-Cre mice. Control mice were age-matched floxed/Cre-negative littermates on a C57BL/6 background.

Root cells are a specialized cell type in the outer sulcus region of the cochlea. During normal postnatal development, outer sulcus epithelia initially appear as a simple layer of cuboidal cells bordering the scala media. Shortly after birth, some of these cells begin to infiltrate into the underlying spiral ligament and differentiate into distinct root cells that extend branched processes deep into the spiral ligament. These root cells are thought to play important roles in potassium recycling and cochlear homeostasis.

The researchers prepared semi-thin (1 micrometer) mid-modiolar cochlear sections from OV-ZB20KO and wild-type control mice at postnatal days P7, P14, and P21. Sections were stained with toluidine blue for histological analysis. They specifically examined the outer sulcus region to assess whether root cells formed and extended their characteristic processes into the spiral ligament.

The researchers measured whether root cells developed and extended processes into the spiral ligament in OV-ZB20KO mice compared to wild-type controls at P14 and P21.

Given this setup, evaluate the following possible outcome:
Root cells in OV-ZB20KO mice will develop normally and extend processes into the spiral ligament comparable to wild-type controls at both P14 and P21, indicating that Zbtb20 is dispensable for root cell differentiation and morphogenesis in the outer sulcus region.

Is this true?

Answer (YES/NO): NO